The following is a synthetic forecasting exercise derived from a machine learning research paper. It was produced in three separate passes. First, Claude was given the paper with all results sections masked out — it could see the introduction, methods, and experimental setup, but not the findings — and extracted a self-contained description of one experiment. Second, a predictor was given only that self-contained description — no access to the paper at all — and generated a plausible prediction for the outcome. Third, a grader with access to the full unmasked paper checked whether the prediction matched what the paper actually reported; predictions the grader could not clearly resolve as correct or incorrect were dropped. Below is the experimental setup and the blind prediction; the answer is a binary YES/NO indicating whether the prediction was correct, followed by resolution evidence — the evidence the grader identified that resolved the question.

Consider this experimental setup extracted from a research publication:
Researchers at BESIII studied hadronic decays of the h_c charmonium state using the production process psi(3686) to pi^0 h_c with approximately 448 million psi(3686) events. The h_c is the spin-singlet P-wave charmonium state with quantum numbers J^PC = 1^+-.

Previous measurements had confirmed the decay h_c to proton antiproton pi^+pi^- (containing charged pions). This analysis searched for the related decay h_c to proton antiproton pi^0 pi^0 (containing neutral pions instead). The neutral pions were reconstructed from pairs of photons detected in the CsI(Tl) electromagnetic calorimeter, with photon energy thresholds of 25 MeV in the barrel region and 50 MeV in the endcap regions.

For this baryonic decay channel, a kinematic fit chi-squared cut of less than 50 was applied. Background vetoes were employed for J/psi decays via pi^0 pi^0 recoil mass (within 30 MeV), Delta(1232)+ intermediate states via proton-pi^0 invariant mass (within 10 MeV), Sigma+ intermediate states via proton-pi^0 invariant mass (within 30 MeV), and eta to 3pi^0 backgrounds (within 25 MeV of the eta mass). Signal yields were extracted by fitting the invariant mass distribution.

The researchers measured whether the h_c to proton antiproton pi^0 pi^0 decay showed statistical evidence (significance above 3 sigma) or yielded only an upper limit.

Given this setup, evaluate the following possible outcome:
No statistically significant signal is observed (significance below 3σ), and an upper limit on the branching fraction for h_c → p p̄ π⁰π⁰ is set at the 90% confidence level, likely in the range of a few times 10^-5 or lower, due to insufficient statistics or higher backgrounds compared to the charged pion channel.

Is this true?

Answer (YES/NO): NO